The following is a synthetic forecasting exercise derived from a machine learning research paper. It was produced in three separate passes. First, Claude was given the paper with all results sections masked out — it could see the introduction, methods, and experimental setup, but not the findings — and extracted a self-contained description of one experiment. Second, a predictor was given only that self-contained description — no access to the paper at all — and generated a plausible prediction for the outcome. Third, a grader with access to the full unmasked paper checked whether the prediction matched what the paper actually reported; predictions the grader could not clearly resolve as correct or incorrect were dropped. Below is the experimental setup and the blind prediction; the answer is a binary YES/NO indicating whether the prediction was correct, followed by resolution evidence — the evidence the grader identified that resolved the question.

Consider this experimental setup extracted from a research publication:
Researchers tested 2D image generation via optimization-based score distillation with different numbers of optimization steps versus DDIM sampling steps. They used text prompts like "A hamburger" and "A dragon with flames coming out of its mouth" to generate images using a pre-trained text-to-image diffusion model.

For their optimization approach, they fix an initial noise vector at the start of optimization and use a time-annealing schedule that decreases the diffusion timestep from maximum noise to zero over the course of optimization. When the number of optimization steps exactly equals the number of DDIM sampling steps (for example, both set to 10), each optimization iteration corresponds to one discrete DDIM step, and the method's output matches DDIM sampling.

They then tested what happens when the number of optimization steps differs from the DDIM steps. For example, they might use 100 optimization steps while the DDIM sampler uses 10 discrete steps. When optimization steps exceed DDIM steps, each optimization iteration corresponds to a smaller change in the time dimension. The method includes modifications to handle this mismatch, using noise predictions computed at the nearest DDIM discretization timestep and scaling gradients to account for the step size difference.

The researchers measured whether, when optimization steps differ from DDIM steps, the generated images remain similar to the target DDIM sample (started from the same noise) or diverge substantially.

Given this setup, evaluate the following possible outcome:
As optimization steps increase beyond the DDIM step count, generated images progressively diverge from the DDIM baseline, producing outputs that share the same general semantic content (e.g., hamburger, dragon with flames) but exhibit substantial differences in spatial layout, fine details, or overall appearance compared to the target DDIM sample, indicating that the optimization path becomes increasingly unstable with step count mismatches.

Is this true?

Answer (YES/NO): NO